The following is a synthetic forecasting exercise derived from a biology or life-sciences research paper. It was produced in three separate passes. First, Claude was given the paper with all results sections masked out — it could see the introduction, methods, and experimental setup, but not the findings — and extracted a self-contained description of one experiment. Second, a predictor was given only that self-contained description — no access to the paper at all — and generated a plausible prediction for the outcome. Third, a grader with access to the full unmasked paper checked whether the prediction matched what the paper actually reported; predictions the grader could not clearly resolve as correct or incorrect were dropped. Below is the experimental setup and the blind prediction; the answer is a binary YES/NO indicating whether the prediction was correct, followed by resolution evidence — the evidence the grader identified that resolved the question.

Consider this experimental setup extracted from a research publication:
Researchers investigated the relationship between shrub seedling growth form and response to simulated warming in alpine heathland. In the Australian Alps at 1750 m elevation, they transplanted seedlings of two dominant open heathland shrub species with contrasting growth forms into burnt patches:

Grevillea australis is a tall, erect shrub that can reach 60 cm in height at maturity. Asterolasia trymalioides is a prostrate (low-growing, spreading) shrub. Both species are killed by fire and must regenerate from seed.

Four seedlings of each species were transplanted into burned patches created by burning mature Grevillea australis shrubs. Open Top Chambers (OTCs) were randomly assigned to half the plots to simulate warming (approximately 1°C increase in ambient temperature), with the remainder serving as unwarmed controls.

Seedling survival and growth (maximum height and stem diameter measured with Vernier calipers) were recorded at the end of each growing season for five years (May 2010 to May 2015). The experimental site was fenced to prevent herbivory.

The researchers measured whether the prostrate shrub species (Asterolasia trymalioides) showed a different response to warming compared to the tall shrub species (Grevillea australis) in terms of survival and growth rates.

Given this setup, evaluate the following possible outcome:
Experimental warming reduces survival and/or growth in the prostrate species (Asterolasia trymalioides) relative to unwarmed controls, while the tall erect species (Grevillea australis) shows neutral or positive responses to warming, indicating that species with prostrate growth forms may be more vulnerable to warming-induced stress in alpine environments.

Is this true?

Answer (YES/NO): NO